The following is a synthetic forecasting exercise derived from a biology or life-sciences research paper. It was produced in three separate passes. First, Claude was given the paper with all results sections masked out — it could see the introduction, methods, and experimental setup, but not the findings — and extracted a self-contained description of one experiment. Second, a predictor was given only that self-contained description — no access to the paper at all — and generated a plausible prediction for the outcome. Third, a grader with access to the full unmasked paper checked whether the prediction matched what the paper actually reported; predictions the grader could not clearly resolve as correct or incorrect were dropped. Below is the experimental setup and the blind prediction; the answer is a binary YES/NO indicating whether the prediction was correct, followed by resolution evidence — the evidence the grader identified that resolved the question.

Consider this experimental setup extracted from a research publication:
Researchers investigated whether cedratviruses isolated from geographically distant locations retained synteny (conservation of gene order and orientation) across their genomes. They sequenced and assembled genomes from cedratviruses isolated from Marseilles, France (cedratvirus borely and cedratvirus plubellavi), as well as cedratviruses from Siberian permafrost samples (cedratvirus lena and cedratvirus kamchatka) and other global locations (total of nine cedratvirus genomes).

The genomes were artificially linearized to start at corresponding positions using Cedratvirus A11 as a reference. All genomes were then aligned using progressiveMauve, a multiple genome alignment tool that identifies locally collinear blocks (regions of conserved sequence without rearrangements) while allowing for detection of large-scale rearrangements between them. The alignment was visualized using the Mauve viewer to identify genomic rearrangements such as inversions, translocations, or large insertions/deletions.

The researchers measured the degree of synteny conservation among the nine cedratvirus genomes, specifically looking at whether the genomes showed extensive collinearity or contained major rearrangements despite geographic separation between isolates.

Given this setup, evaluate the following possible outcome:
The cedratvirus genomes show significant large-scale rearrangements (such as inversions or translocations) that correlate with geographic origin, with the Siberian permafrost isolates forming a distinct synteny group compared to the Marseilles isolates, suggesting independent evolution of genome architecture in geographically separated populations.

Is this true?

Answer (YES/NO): NO